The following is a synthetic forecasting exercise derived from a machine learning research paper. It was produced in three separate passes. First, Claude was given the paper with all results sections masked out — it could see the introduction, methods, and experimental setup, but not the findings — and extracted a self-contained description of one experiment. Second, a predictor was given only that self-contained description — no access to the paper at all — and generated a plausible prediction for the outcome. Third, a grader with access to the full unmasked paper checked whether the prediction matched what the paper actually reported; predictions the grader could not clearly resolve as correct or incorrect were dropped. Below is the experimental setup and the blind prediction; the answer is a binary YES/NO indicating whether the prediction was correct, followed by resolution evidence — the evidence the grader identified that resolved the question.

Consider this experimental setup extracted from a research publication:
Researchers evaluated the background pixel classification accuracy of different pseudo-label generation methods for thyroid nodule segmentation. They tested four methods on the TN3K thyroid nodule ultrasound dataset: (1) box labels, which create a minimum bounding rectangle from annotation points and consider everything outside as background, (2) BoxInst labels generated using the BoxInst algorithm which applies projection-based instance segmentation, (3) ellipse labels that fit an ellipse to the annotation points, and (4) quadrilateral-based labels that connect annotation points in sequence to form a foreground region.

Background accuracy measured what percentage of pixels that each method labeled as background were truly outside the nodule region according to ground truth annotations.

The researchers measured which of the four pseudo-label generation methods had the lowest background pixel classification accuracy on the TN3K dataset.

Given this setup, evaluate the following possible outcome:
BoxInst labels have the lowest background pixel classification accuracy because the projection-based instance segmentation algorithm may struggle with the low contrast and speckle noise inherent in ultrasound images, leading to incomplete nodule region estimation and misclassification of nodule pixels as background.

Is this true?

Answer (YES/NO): YES